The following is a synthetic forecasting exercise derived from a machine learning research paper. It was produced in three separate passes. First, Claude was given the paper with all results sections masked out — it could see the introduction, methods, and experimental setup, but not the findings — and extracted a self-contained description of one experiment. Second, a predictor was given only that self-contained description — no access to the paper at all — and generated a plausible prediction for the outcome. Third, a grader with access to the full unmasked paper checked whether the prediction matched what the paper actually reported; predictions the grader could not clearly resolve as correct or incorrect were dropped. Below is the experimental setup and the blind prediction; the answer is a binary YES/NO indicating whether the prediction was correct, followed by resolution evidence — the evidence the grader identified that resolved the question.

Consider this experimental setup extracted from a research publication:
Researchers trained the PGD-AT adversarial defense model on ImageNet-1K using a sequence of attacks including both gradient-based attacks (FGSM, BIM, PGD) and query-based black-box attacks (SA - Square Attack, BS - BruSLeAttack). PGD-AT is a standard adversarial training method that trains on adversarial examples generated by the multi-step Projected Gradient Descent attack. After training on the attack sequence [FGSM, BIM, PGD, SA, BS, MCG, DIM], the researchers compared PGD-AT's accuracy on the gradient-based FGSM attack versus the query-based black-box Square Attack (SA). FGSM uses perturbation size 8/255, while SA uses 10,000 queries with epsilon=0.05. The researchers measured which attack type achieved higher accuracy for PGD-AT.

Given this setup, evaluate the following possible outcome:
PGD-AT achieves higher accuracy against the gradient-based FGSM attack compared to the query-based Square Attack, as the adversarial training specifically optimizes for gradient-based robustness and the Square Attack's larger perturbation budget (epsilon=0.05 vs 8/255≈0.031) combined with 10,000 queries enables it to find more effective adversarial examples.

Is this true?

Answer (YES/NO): YES